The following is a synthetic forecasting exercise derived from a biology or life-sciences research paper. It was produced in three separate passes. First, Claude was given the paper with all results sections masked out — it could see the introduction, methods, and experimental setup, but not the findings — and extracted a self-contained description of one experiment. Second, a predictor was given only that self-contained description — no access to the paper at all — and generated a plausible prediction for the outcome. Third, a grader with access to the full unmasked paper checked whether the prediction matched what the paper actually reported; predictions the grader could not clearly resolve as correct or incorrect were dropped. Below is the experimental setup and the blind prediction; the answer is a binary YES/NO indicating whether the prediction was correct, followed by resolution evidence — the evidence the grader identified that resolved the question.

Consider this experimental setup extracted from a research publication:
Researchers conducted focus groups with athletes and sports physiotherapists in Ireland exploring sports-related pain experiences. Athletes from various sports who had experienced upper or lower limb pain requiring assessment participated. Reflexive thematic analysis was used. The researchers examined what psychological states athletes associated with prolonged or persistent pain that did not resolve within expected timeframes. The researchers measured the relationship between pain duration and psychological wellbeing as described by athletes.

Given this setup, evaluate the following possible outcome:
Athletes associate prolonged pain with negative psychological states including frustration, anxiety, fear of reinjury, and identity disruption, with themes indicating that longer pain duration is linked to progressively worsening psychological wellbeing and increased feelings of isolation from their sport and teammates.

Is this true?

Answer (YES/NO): NO